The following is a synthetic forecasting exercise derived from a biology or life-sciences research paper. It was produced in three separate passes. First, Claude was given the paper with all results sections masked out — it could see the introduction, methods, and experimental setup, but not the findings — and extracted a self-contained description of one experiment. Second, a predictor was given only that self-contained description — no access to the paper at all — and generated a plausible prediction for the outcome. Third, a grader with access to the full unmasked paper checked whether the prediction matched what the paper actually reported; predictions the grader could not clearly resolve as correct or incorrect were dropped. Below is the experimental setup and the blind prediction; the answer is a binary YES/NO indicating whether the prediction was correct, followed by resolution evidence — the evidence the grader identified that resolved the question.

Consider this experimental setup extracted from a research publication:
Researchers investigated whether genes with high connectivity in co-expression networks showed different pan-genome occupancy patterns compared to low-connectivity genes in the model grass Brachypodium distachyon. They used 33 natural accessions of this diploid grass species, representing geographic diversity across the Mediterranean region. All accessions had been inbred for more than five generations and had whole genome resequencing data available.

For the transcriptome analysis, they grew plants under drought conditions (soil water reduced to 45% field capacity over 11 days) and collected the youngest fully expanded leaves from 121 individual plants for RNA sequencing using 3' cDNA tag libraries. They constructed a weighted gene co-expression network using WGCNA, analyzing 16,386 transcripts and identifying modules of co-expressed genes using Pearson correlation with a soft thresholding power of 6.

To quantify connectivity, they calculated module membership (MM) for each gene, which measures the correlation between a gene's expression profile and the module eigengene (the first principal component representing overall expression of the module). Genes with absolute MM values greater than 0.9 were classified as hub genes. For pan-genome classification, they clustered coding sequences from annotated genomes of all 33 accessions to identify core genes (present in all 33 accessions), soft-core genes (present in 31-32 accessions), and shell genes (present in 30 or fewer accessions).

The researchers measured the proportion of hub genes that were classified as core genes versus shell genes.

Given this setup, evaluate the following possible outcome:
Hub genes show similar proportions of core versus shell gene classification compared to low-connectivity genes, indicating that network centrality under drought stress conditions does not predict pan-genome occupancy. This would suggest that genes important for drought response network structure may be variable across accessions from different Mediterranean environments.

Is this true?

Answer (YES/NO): NO